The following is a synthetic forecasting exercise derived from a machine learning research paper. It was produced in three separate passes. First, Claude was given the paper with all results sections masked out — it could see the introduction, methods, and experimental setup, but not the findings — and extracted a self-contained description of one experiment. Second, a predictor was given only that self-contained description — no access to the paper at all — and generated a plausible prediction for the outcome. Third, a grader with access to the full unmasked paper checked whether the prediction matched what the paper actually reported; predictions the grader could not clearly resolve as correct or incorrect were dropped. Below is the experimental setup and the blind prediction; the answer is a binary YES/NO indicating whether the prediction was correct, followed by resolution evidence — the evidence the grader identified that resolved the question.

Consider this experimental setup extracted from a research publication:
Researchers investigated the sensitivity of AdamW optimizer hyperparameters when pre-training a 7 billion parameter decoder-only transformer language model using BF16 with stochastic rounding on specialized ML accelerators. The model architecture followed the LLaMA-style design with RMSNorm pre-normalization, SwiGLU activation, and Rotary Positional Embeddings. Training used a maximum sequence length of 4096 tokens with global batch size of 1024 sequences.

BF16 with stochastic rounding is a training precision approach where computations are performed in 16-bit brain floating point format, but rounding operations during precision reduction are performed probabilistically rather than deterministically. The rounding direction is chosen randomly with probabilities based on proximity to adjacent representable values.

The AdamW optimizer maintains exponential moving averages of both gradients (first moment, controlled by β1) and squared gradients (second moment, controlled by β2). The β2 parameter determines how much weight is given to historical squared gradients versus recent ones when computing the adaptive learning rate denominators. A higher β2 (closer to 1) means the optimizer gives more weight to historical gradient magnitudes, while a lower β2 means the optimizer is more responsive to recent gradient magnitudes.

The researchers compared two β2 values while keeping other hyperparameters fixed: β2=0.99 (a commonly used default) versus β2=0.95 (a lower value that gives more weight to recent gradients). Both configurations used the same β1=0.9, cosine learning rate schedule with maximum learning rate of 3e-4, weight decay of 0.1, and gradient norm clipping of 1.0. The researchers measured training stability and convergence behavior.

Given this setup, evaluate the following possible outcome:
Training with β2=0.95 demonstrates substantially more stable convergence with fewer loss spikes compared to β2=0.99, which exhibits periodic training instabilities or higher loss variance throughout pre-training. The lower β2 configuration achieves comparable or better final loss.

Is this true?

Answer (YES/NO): YES